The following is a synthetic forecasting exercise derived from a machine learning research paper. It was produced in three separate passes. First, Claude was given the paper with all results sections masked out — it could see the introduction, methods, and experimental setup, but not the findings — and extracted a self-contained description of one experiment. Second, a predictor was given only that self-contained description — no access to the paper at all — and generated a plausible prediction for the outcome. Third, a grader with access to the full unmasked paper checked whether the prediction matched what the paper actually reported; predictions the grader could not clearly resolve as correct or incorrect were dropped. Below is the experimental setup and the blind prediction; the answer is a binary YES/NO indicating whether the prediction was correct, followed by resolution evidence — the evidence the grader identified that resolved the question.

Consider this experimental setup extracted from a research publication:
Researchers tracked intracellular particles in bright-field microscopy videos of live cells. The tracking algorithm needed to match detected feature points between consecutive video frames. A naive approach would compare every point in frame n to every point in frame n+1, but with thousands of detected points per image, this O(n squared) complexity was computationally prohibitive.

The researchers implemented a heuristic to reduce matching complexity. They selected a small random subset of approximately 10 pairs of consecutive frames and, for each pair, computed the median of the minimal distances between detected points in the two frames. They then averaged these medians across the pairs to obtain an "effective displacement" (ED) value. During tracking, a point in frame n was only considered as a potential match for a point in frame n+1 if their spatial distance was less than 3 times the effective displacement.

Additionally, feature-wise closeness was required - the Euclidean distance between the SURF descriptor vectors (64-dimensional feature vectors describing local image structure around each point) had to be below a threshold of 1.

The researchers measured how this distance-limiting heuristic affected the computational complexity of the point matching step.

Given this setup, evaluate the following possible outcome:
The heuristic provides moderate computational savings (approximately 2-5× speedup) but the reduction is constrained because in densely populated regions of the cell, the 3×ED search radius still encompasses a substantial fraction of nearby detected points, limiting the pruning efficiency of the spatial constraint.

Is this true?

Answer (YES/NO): NO